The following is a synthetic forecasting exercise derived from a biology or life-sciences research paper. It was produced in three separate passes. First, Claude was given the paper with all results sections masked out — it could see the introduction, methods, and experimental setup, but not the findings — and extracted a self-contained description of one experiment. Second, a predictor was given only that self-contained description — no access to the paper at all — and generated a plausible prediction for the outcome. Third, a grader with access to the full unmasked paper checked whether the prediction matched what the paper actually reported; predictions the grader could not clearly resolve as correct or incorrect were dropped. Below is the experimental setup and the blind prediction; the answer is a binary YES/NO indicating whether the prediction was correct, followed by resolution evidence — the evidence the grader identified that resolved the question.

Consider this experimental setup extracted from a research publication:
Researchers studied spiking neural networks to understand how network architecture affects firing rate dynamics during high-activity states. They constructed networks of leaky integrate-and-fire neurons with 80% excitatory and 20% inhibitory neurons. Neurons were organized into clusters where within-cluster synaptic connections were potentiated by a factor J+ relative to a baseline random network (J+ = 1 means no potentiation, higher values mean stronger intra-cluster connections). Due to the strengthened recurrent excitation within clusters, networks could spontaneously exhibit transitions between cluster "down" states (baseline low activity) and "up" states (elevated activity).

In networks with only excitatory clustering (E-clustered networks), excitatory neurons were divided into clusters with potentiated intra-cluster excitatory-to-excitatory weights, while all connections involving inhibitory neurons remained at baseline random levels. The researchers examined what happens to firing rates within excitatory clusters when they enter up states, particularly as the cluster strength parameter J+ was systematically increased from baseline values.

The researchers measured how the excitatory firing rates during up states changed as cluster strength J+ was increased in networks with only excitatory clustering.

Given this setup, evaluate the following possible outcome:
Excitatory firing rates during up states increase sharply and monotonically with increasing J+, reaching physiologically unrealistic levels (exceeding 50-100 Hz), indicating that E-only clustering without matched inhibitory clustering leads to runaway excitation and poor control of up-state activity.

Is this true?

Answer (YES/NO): YES